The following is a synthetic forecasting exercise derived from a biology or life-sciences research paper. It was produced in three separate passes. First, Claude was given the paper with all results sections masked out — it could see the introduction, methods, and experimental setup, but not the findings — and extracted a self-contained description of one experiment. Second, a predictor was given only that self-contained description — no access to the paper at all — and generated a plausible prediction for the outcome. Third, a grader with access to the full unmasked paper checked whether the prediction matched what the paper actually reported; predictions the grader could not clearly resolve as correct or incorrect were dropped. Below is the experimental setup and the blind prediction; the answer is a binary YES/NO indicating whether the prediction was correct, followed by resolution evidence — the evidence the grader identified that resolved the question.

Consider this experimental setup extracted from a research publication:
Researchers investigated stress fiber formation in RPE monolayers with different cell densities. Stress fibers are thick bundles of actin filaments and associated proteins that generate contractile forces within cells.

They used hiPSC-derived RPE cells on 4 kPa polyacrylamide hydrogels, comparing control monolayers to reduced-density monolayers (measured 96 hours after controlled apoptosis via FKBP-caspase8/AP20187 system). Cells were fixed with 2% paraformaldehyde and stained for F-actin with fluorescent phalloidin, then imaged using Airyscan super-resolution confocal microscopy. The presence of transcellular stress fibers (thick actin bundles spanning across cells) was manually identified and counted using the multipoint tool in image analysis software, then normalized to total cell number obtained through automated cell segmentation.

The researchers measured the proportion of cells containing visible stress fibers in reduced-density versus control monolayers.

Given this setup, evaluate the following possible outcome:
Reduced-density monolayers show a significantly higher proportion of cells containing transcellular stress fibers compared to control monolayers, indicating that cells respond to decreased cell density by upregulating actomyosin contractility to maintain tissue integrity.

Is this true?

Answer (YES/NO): YES